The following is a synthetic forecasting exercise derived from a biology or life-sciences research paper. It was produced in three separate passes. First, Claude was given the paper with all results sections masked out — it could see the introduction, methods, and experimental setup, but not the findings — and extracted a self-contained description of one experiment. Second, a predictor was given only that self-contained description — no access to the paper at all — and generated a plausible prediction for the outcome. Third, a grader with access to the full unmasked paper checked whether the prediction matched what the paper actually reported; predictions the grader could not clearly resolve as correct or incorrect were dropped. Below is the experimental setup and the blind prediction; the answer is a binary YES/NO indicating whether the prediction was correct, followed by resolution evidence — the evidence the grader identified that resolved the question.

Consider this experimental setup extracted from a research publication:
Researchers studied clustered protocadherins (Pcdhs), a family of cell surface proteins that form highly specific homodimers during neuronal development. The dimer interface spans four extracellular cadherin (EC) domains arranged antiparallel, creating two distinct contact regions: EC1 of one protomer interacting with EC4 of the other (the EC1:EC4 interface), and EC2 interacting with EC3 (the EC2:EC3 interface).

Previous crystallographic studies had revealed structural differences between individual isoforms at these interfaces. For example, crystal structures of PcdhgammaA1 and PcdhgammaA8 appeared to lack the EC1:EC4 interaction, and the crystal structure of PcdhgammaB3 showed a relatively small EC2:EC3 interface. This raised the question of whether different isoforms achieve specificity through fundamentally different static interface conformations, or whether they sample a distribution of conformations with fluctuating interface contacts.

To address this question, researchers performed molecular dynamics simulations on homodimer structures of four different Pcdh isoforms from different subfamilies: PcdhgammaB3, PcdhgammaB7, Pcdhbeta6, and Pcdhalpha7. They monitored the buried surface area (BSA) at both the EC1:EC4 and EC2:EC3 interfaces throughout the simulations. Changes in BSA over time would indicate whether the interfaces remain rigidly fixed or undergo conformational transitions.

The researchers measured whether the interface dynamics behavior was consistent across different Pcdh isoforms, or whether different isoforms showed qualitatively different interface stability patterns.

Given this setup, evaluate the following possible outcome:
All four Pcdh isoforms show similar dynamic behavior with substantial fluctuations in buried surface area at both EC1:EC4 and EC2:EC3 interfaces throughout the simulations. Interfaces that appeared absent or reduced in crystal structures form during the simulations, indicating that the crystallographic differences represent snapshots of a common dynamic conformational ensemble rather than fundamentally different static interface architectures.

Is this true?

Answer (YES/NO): YES